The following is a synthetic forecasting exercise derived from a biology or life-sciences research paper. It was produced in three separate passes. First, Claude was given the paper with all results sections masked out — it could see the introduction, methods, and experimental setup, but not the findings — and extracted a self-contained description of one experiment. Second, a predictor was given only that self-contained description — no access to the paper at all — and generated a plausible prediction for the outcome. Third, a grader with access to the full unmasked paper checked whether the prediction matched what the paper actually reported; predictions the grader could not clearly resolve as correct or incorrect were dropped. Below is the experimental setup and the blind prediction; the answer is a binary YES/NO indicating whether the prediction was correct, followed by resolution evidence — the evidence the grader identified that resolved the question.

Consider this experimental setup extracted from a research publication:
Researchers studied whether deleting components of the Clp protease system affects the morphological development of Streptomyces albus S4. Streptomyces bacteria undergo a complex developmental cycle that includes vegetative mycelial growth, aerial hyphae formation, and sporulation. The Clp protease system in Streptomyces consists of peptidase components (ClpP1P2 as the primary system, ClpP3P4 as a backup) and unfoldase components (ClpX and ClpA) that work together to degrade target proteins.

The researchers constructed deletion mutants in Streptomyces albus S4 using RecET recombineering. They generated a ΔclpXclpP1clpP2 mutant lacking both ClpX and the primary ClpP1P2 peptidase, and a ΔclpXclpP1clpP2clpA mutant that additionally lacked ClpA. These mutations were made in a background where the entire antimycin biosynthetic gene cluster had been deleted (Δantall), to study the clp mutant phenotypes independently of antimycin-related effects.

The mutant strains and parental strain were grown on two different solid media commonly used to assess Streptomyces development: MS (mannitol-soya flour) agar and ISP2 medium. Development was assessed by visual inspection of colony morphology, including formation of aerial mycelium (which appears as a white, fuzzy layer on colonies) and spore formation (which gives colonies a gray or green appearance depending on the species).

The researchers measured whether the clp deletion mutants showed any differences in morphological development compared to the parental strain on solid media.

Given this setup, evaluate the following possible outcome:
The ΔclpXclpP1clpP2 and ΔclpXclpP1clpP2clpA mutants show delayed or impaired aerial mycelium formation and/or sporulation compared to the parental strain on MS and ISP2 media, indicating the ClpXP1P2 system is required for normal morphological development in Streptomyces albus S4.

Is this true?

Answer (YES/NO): YES